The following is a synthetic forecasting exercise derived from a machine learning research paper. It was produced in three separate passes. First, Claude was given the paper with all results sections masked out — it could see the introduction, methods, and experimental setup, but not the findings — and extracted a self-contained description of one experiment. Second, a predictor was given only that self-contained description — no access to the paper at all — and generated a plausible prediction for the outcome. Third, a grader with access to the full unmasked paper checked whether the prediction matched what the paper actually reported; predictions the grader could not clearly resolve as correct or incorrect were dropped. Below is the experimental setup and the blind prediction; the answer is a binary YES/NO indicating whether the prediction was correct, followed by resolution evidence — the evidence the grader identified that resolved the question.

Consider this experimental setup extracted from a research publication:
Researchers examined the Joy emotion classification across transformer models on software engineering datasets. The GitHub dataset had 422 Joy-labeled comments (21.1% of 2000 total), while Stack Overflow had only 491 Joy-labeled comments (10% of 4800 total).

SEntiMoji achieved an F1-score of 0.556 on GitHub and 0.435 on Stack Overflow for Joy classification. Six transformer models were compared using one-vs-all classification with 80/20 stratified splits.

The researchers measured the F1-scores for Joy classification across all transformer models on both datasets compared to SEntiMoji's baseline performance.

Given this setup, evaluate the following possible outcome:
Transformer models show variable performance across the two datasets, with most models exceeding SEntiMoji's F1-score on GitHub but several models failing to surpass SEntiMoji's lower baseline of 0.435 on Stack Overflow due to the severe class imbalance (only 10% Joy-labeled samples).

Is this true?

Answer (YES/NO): NO